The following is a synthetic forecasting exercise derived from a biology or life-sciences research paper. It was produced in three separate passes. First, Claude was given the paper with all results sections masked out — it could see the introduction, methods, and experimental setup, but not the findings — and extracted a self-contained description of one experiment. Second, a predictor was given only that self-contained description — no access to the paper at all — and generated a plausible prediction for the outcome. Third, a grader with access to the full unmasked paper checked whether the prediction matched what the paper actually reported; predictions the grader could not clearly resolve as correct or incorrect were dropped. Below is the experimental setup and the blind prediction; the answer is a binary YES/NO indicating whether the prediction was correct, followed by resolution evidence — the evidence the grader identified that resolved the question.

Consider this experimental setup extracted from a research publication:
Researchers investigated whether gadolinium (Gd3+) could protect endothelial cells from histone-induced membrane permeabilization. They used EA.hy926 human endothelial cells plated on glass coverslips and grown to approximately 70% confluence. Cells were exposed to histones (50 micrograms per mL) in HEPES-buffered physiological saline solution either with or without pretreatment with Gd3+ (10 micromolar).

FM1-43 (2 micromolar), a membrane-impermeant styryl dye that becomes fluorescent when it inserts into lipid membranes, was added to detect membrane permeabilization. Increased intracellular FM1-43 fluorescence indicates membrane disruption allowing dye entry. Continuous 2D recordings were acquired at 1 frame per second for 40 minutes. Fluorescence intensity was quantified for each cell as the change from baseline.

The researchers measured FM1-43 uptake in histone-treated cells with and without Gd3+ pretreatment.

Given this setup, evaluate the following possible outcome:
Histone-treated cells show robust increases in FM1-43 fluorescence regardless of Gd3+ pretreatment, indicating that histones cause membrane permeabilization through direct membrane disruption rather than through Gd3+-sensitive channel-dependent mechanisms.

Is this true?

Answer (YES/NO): NO